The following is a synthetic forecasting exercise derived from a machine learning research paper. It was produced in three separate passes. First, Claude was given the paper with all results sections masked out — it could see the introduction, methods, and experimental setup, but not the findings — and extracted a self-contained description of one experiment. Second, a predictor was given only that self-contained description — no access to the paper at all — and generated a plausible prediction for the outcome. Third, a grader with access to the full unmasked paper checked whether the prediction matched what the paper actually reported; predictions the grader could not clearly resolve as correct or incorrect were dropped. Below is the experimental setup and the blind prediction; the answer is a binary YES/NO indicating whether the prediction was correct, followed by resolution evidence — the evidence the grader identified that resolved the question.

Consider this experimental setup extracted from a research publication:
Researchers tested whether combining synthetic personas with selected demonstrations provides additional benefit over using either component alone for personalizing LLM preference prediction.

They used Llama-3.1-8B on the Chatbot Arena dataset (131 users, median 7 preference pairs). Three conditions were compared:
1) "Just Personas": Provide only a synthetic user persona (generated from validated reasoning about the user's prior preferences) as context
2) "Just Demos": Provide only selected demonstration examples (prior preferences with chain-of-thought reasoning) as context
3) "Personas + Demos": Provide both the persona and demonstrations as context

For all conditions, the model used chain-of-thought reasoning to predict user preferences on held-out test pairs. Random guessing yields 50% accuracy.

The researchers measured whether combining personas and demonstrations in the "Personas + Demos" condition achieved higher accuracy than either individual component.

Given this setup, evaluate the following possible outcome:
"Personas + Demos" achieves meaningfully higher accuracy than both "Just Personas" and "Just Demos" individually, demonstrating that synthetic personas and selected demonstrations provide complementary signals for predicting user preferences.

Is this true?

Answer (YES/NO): NO